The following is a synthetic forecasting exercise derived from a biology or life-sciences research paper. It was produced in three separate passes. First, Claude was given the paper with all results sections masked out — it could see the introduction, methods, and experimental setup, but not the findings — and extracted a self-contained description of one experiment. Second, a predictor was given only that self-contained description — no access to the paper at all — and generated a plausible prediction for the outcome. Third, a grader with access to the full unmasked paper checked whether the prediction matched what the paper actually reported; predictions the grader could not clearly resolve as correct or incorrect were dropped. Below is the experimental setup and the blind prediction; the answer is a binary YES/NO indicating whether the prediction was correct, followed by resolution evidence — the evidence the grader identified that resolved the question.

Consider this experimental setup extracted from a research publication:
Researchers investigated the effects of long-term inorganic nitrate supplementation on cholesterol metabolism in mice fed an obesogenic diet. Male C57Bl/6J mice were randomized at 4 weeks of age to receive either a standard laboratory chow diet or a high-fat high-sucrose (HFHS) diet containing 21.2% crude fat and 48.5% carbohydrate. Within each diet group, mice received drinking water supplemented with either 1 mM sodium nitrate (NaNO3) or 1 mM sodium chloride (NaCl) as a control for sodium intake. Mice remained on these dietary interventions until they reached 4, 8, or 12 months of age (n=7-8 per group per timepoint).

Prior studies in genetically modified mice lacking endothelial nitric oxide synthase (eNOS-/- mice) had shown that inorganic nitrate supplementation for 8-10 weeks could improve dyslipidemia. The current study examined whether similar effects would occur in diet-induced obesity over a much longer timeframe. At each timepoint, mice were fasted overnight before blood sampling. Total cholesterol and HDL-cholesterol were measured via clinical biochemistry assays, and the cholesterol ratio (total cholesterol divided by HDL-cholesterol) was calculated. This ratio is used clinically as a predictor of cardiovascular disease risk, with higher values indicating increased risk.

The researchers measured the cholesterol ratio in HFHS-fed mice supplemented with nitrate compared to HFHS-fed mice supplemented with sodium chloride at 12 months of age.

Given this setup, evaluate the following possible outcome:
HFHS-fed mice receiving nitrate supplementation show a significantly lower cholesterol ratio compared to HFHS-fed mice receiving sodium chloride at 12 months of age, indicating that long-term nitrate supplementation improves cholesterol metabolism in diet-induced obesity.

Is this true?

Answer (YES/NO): NO